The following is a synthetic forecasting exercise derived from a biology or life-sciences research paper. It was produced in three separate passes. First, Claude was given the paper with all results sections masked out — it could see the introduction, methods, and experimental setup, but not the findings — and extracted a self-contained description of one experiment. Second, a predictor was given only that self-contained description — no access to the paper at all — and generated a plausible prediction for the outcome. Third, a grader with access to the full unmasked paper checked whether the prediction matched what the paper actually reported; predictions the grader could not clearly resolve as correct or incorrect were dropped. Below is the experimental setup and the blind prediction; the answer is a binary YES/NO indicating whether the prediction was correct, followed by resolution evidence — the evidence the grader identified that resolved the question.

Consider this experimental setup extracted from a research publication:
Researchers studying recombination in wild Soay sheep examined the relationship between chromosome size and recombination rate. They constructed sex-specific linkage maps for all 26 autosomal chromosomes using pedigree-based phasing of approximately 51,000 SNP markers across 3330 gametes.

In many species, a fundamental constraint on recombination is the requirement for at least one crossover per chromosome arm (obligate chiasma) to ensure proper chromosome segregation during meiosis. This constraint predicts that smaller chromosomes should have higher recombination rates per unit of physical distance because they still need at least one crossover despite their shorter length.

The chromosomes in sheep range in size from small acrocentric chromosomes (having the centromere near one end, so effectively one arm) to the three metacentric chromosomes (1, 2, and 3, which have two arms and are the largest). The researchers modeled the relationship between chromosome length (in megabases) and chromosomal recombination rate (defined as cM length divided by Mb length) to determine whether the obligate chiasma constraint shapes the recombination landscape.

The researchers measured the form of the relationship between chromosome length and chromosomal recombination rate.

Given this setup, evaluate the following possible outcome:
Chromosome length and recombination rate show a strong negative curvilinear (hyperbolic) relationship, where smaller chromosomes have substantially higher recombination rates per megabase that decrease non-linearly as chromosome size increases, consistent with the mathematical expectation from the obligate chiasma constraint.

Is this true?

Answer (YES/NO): YES